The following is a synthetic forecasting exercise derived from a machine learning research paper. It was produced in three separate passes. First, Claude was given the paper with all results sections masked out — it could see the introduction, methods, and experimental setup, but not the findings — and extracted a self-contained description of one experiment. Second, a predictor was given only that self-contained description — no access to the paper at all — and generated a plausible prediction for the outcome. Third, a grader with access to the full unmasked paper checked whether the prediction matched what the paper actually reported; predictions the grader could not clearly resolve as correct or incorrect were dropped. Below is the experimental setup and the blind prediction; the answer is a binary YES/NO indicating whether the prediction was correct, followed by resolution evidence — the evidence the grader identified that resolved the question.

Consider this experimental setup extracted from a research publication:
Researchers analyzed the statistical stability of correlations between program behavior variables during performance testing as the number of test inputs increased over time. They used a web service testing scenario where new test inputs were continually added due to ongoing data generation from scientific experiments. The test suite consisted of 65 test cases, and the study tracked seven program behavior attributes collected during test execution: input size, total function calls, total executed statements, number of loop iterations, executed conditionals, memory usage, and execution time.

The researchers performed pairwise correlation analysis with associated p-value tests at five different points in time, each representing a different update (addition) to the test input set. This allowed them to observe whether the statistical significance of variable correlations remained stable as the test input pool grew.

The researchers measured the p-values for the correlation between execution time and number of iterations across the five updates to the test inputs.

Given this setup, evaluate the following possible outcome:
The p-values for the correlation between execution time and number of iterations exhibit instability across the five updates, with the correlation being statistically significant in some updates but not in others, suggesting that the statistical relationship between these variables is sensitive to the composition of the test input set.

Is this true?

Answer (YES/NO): NO